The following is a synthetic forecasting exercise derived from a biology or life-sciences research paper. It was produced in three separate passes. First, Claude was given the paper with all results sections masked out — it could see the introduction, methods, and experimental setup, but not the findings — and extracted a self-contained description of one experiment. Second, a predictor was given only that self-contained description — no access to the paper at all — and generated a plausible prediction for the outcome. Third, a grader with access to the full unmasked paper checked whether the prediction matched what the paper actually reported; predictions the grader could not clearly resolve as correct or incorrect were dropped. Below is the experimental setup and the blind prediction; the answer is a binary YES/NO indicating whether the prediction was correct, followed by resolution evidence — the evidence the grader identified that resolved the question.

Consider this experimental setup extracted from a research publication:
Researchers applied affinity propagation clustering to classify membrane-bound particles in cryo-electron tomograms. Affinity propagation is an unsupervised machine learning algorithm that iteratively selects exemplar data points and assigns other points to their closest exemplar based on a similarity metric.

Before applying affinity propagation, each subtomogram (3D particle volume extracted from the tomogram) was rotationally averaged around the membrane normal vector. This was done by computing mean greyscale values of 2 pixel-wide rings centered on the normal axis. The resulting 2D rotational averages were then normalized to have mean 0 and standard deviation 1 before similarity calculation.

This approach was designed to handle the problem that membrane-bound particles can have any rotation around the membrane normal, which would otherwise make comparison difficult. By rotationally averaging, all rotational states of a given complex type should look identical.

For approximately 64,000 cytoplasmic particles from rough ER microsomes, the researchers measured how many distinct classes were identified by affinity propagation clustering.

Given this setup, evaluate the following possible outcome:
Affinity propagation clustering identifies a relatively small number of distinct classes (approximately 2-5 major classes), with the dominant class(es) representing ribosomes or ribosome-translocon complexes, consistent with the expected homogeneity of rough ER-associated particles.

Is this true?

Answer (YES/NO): NO